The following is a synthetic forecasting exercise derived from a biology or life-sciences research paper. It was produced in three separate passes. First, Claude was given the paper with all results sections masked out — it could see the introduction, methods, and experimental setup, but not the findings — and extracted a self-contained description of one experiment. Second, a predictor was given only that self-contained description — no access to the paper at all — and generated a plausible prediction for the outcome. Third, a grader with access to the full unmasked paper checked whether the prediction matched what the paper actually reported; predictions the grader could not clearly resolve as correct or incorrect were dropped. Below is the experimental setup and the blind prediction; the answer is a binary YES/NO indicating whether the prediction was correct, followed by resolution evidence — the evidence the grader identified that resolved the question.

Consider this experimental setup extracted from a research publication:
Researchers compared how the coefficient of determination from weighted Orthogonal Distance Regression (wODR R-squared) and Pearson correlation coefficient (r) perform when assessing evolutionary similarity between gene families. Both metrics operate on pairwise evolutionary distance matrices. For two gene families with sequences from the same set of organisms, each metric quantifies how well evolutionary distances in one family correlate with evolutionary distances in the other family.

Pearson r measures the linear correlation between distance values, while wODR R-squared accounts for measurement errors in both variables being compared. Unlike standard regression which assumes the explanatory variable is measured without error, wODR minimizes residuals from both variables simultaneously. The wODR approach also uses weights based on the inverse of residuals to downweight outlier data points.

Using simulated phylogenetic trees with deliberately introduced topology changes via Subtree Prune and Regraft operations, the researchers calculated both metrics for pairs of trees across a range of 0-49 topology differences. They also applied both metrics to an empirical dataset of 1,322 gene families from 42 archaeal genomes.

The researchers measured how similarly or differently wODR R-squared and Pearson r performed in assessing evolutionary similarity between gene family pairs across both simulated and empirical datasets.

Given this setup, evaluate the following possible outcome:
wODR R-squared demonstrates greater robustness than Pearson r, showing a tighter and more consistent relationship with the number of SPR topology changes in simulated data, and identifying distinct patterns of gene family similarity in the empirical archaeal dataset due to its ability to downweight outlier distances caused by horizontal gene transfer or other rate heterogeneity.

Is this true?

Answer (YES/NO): NO